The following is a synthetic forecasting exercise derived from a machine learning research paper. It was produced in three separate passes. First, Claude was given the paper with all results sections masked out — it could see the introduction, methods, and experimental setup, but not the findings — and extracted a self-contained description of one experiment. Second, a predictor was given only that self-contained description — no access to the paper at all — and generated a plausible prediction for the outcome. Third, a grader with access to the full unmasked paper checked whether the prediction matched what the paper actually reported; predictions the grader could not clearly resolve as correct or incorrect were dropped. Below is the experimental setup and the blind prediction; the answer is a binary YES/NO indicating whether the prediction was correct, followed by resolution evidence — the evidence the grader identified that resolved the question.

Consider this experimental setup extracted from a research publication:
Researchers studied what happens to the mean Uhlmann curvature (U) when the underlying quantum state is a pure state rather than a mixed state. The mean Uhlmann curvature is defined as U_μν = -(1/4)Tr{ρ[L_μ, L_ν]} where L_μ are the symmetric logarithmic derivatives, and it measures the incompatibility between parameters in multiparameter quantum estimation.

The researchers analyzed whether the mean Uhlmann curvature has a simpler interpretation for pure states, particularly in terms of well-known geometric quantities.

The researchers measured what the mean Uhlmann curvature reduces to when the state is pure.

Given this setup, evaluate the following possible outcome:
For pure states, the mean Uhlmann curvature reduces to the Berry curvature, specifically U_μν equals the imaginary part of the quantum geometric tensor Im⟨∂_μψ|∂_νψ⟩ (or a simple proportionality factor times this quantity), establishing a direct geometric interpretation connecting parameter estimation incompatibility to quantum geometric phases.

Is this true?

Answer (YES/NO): YES